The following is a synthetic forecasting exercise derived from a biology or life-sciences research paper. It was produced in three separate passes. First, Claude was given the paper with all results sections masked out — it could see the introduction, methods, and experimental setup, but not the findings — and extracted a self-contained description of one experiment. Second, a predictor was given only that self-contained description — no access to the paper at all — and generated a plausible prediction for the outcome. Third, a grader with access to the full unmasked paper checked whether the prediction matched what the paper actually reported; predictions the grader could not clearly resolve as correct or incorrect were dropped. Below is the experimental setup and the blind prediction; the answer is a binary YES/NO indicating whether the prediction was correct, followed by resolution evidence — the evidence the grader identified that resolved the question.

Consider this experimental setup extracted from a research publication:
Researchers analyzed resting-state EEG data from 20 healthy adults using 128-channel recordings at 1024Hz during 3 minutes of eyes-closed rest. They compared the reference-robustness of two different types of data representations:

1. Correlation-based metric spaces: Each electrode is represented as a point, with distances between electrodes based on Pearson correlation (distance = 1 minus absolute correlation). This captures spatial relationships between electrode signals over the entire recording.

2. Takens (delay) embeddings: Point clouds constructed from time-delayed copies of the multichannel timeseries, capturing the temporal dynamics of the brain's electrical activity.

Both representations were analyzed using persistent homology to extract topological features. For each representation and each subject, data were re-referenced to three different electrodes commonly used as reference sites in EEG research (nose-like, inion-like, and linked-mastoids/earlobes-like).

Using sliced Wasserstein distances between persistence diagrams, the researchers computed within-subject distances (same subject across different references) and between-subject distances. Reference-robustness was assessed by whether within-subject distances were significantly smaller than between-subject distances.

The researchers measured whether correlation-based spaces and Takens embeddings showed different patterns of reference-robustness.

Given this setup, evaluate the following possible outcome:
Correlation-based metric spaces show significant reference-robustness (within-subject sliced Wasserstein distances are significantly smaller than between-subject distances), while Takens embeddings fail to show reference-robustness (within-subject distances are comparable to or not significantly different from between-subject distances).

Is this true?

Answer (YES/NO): NO